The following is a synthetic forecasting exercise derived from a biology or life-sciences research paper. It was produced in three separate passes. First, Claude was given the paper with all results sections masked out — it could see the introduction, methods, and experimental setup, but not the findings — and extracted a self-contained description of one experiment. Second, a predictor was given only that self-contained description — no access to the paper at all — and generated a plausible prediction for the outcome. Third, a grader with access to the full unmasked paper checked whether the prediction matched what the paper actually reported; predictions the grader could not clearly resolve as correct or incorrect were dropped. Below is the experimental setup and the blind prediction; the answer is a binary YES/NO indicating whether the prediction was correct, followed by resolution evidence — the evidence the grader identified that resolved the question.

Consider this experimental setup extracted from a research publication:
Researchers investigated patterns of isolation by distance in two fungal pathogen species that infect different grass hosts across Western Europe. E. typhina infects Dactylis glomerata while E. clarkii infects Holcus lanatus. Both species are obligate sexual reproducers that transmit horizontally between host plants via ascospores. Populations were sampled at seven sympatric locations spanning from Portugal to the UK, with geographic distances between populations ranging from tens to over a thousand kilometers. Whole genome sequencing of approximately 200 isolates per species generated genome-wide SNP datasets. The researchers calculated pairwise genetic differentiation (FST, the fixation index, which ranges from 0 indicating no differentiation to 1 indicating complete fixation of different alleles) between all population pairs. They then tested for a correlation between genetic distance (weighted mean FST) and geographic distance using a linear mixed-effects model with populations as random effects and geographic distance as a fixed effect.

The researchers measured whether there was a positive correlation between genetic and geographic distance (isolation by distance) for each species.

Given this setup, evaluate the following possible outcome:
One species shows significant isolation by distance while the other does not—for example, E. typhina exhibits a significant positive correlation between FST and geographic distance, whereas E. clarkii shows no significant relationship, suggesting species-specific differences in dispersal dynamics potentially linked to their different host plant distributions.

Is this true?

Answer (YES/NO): NO